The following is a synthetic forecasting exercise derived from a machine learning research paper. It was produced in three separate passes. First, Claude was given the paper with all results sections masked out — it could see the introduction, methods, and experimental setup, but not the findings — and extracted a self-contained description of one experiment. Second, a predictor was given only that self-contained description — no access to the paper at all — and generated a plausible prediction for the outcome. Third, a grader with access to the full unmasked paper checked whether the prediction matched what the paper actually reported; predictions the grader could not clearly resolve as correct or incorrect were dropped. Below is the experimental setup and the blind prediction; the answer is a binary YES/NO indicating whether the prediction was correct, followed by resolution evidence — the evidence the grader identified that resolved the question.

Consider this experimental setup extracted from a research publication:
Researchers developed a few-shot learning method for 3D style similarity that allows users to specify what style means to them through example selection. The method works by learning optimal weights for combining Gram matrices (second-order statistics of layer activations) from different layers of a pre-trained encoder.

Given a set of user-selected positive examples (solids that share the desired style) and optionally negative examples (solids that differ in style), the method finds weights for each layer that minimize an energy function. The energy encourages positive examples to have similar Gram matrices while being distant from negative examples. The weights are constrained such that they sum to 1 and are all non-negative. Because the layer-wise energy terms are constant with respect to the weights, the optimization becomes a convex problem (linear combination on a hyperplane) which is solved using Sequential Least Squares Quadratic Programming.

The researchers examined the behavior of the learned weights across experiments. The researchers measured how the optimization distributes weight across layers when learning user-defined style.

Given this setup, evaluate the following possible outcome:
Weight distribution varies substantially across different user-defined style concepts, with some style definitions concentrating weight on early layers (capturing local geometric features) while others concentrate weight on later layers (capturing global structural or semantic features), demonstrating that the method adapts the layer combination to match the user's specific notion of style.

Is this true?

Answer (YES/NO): NO